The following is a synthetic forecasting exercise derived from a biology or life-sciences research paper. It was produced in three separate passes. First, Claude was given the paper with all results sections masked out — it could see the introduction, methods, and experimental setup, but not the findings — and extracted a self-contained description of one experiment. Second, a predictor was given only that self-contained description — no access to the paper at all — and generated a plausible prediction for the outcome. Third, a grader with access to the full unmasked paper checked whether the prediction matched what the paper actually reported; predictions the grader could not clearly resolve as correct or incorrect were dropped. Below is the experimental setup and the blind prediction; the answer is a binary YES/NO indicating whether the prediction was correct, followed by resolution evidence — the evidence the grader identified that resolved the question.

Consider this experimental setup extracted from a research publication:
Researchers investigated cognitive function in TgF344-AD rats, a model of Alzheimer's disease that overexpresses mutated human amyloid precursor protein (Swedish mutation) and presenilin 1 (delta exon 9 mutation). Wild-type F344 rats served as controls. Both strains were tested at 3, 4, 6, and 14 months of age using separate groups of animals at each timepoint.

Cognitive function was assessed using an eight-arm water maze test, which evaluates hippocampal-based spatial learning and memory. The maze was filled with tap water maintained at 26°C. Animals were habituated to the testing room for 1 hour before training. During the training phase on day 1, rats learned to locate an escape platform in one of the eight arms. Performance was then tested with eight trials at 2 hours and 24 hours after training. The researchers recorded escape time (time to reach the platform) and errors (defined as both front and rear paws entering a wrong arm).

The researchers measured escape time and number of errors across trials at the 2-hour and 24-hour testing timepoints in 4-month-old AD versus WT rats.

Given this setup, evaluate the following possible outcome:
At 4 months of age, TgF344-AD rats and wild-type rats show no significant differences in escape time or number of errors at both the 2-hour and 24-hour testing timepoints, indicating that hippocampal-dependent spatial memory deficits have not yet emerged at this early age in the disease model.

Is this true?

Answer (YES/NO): YES